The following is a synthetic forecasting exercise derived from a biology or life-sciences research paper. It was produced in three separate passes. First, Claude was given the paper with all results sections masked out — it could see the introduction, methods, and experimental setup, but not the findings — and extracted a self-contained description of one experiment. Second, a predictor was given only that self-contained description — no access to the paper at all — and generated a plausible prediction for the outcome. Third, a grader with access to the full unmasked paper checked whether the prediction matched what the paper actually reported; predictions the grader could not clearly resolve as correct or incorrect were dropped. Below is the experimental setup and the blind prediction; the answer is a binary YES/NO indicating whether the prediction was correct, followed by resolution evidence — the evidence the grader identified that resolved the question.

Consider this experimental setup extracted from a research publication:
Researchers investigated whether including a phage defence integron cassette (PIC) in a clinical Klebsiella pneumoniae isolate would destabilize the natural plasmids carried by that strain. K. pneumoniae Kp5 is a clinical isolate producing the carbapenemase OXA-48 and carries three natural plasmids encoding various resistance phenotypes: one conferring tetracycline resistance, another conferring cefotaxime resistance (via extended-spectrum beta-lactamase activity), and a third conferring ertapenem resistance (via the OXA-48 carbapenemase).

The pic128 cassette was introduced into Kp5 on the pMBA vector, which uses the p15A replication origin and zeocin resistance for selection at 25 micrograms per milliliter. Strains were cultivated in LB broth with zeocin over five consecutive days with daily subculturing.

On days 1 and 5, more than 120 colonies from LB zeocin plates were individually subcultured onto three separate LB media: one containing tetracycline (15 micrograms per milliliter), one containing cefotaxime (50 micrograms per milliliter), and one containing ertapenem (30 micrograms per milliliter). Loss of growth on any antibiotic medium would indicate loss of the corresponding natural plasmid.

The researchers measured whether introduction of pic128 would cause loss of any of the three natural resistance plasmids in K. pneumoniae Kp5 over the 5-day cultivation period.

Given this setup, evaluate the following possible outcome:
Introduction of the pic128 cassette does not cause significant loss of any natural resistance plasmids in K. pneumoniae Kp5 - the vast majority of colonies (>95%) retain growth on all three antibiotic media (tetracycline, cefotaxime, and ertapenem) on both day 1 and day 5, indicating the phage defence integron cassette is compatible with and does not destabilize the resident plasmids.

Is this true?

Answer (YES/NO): YES